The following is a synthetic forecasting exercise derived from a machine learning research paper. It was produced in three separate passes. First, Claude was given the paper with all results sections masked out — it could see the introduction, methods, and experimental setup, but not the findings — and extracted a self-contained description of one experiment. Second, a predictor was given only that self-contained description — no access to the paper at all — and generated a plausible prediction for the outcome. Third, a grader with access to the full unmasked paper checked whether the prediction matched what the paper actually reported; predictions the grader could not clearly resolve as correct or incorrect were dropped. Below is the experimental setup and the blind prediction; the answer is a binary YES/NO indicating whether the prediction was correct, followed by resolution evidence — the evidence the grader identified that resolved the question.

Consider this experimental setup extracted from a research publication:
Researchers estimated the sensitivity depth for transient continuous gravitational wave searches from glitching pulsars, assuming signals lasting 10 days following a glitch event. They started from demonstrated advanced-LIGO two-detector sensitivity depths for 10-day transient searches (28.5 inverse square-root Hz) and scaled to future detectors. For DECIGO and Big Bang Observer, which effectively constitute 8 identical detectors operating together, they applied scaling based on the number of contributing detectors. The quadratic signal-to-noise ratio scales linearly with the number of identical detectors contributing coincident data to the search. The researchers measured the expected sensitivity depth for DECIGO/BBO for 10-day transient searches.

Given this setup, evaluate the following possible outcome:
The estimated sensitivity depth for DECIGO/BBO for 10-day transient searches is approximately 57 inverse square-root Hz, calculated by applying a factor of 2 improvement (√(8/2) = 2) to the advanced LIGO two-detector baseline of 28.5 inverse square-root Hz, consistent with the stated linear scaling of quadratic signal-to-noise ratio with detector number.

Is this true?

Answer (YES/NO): YES